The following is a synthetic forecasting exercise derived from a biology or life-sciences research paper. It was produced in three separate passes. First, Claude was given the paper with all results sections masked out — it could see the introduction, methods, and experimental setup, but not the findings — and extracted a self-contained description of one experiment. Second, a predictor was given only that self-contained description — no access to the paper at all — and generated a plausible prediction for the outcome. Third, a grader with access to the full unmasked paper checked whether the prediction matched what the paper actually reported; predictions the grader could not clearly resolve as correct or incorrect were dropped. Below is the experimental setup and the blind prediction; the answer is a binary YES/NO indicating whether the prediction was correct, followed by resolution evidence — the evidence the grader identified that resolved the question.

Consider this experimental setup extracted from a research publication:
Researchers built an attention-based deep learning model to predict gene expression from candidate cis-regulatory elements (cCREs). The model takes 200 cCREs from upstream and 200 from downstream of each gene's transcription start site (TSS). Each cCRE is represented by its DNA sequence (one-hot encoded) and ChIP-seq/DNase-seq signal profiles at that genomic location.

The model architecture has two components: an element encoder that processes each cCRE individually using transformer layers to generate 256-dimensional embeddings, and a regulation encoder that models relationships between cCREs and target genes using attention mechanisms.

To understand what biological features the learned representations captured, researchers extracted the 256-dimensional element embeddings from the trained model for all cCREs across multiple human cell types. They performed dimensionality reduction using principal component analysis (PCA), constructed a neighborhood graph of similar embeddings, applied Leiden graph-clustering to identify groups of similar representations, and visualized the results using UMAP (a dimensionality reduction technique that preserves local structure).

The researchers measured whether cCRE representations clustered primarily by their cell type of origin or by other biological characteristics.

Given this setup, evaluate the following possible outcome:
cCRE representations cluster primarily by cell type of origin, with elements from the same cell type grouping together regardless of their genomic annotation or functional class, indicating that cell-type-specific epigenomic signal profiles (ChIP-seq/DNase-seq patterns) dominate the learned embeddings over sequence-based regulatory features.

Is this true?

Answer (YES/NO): NO